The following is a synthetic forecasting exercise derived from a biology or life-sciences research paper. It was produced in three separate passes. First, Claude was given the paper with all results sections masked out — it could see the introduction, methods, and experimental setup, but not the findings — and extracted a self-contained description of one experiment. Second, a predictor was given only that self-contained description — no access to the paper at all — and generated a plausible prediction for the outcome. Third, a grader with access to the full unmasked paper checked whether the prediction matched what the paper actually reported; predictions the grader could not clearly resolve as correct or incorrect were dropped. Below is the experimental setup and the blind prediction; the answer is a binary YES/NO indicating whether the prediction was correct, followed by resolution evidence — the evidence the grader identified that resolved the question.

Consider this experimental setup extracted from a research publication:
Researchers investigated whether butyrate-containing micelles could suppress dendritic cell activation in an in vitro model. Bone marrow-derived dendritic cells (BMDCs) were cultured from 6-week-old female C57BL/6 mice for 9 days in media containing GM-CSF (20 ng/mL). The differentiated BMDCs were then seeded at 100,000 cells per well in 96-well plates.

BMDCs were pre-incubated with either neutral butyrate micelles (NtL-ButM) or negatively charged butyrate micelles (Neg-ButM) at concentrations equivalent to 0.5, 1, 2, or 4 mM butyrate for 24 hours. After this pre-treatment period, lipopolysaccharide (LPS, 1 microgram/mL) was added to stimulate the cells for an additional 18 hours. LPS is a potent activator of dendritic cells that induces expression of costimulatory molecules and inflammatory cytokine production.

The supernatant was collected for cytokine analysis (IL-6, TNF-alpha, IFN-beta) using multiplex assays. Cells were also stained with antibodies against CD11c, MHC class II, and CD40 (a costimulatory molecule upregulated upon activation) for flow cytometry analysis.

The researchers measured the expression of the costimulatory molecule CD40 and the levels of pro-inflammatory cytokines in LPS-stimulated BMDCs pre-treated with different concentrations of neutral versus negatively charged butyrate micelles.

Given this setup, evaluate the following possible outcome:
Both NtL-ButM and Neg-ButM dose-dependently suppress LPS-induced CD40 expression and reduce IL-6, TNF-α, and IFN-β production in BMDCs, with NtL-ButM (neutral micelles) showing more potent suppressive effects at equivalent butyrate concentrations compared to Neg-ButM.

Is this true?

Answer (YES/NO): NO